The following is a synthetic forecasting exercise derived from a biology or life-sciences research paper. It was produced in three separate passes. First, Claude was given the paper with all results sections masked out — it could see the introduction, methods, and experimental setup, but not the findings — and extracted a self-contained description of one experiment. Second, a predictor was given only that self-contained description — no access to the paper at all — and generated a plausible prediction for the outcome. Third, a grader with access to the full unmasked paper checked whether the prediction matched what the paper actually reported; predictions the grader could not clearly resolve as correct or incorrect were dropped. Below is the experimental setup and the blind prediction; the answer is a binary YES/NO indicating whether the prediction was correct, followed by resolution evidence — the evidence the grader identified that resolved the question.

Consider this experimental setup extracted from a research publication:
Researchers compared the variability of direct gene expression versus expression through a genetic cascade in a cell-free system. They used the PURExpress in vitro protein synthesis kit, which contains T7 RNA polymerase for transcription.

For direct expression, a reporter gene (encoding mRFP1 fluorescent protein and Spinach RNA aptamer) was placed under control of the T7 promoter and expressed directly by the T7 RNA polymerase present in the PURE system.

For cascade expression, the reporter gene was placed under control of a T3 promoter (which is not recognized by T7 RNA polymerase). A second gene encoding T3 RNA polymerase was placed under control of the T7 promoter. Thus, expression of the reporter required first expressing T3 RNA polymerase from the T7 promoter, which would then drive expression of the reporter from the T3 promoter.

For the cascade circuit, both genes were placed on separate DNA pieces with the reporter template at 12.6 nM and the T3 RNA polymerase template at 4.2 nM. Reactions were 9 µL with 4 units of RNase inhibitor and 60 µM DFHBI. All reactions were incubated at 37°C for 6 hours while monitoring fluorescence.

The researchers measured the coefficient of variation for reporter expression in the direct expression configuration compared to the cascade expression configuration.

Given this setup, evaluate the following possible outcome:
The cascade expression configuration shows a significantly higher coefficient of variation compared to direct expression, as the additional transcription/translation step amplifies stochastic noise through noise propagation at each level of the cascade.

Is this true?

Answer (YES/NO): YES